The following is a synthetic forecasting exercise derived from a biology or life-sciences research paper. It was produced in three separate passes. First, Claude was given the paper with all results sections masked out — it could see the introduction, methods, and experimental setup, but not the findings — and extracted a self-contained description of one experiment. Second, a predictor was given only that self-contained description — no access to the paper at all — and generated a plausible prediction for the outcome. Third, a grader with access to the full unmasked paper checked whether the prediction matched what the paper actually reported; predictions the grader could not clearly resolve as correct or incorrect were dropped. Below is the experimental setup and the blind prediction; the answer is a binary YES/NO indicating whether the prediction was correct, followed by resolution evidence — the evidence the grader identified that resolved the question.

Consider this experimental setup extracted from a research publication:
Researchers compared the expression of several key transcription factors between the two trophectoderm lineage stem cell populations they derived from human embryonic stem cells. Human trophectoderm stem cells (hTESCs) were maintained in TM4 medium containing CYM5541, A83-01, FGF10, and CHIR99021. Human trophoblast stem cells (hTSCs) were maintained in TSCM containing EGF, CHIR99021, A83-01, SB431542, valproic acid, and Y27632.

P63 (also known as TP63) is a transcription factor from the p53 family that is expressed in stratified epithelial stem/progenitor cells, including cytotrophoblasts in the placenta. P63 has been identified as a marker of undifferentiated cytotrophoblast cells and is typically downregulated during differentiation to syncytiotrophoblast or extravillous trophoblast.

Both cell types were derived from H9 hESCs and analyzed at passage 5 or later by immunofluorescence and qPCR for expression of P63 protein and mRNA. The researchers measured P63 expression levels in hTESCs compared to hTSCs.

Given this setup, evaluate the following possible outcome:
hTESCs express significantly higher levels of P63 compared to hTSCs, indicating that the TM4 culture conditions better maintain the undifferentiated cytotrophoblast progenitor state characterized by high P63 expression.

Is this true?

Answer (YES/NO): NO